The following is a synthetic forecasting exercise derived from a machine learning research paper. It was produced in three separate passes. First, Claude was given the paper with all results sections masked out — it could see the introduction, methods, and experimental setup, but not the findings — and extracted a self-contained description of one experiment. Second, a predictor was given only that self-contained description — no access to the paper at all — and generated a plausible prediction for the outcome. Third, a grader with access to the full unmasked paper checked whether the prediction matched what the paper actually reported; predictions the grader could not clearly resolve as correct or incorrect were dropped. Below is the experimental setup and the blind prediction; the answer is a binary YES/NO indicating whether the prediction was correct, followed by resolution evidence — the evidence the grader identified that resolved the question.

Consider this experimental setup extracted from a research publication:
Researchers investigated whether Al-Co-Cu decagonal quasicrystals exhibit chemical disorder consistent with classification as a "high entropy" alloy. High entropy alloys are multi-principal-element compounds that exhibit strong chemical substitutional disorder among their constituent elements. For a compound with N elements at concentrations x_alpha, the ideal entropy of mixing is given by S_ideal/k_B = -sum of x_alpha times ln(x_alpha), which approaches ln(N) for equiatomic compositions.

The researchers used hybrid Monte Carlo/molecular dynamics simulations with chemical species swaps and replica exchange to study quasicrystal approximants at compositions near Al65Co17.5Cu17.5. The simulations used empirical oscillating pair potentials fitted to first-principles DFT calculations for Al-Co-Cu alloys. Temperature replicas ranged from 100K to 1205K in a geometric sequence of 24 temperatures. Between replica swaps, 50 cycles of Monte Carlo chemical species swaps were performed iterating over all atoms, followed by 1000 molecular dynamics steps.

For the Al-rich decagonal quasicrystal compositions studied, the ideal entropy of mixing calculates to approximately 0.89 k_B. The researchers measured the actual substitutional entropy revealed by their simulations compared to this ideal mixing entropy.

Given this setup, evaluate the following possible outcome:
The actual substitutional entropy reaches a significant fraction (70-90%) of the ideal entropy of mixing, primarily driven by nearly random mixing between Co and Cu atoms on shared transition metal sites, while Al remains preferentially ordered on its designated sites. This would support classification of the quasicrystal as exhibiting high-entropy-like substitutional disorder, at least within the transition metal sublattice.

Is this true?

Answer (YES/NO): NO